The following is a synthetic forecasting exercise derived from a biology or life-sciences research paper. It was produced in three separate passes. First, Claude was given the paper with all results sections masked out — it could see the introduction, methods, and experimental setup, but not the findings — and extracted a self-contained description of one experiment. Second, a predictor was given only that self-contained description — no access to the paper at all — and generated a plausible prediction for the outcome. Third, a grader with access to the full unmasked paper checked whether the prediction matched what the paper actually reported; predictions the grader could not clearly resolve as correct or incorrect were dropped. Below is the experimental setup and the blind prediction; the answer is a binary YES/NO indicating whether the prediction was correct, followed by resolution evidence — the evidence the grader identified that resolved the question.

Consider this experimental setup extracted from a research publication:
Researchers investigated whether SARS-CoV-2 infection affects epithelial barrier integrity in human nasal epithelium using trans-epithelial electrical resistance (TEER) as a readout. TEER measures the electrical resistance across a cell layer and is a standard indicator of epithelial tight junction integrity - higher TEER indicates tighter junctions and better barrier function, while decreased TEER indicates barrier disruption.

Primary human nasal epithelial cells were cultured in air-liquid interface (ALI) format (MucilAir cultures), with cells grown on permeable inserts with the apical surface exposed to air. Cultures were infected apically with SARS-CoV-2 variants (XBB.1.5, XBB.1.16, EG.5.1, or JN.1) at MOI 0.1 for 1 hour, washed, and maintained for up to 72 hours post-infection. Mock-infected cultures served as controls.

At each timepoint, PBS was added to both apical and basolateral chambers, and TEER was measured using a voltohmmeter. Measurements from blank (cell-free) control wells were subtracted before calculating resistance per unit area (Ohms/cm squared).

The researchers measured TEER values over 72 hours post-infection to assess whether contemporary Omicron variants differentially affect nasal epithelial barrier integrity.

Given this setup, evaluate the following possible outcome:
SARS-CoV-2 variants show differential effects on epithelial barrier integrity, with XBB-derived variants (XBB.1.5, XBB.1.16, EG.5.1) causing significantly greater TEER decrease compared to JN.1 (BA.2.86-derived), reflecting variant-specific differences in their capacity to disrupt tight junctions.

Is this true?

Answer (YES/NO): NO